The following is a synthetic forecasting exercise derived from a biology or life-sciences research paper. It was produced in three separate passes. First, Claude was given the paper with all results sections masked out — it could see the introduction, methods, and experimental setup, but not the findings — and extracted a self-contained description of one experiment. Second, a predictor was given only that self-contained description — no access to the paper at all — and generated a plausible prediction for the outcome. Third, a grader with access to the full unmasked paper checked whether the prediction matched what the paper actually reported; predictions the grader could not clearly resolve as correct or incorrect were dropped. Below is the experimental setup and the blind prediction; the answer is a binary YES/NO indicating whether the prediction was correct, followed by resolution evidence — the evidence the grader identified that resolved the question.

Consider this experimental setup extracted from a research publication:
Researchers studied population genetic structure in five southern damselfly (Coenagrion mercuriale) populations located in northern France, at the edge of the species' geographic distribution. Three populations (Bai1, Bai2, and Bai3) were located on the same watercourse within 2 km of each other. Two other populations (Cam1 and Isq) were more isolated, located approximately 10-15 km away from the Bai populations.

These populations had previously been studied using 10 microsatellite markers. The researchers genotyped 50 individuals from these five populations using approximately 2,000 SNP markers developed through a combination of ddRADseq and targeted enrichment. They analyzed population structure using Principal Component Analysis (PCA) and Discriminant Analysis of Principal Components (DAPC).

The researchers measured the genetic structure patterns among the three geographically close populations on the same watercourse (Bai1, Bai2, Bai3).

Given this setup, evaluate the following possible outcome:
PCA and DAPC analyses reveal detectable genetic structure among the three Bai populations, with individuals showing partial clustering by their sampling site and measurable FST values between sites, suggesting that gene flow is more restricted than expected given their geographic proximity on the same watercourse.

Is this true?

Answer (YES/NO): YES